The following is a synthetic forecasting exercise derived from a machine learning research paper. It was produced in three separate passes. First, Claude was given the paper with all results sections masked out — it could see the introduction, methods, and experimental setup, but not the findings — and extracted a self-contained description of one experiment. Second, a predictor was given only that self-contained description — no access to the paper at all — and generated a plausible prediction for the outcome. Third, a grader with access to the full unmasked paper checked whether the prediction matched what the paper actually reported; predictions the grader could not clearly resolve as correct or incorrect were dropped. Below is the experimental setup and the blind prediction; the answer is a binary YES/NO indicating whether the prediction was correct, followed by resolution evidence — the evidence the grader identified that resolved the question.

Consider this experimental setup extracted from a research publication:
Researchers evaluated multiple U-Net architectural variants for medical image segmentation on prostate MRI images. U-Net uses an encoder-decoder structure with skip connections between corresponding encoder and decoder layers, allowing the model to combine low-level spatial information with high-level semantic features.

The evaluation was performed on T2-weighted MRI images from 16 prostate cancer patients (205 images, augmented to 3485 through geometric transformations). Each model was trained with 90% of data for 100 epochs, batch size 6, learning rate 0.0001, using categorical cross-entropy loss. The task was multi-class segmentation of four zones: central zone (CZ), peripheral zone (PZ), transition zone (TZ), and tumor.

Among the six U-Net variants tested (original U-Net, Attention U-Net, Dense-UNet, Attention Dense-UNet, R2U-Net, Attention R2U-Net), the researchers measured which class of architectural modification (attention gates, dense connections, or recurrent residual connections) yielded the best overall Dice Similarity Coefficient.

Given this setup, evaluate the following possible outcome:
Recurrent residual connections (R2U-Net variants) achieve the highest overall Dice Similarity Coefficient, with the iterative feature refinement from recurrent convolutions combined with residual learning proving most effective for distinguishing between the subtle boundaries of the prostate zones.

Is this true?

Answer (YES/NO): YES